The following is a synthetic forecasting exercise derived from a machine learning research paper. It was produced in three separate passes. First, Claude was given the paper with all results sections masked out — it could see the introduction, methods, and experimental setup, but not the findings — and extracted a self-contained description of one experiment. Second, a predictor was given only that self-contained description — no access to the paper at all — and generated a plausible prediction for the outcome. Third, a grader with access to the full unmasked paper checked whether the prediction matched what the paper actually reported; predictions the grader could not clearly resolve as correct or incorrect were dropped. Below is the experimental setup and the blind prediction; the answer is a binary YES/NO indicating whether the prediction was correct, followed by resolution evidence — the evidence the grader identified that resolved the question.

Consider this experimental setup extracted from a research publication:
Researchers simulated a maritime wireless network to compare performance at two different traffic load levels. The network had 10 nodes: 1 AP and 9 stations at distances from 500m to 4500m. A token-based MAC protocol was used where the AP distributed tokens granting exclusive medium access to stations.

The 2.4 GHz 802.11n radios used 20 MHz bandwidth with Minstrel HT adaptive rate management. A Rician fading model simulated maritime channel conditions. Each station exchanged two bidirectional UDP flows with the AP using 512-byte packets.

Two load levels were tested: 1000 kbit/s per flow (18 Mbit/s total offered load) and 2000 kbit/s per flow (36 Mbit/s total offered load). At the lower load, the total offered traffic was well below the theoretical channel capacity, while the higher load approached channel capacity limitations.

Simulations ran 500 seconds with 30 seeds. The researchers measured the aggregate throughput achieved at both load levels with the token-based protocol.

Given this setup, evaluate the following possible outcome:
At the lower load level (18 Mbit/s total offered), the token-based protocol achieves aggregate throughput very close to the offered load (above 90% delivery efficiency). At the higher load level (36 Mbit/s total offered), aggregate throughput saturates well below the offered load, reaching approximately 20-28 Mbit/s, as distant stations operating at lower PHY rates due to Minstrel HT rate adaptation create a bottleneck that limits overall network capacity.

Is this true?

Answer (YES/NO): YES